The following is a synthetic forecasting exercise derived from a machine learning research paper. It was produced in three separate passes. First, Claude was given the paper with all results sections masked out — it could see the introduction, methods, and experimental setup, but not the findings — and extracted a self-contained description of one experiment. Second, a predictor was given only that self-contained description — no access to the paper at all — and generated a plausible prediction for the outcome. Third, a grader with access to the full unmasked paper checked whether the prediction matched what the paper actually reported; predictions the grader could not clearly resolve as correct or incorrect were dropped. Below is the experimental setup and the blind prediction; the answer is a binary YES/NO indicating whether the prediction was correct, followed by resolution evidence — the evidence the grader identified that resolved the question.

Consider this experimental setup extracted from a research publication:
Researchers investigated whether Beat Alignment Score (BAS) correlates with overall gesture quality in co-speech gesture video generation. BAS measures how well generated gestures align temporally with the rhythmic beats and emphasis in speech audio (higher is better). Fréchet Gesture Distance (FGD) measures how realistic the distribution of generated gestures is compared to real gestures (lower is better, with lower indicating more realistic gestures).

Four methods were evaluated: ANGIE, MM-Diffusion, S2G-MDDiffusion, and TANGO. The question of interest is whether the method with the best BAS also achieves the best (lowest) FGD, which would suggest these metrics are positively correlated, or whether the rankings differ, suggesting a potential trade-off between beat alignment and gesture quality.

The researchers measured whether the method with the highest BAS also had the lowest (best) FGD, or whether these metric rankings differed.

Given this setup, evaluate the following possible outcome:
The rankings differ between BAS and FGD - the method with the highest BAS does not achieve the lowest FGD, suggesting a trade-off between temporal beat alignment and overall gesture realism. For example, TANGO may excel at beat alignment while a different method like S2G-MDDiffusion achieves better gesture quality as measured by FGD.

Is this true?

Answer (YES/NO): YES